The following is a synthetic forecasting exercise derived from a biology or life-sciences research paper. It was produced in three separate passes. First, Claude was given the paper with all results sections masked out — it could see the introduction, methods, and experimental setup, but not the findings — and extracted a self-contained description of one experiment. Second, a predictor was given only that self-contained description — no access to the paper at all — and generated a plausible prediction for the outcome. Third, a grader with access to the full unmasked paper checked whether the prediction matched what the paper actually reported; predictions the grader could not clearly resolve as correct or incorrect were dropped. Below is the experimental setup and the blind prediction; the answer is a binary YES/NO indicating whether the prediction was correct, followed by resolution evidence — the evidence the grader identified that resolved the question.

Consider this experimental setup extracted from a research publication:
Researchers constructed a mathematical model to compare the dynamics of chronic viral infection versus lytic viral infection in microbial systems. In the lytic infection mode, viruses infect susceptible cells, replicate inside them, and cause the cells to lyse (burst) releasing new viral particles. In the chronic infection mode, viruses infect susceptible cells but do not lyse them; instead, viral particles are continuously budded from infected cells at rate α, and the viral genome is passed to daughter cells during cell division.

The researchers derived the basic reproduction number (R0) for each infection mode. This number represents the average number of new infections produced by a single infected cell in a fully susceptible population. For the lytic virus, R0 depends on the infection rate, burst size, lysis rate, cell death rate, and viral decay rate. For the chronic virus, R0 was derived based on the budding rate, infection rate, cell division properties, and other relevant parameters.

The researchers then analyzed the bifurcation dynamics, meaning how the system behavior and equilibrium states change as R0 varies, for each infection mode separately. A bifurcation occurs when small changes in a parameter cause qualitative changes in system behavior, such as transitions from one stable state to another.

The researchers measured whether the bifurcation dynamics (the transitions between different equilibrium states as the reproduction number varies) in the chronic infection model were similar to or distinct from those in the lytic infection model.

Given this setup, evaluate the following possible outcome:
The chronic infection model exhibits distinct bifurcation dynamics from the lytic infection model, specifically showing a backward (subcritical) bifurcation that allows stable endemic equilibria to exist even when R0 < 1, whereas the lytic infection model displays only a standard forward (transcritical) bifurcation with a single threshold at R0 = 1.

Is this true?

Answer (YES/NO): YES